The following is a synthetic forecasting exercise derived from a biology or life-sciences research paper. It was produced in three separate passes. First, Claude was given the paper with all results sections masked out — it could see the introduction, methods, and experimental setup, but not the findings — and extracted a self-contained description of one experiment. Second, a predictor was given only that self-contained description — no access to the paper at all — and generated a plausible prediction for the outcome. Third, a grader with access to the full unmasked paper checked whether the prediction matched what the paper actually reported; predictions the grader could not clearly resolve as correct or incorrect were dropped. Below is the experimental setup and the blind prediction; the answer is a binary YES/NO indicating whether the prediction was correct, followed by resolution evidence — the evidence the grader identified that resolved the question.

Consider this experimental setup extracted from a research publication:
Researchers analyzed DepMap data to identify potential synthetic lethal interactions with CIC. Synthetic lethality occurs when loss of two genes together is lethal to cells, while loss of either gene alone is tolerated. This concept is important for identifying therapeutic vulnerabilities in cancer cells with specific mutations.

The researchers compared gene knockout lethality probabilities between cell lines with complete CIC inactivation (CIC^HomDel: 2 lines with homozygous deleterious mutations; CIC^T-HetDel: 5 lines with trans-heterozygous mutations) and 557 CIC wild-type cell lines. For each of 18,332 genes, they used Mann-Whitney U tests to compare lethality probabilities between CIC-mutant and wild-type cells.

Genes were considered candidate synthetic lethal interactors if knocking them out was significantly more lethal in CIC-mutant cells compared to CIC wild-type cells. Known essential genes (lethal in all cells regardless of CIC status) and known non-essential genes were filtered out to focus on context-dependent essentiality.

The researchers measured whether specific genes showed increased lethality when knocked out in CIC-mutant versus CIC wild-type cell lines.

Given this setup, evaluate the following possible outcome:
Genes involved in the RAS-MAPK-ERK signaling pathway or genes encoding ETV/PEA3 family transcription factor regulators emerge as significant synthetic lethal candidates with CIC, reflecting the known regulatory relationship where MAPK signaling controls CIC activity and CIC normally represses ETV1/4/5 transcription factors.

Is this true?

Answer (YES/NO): NO